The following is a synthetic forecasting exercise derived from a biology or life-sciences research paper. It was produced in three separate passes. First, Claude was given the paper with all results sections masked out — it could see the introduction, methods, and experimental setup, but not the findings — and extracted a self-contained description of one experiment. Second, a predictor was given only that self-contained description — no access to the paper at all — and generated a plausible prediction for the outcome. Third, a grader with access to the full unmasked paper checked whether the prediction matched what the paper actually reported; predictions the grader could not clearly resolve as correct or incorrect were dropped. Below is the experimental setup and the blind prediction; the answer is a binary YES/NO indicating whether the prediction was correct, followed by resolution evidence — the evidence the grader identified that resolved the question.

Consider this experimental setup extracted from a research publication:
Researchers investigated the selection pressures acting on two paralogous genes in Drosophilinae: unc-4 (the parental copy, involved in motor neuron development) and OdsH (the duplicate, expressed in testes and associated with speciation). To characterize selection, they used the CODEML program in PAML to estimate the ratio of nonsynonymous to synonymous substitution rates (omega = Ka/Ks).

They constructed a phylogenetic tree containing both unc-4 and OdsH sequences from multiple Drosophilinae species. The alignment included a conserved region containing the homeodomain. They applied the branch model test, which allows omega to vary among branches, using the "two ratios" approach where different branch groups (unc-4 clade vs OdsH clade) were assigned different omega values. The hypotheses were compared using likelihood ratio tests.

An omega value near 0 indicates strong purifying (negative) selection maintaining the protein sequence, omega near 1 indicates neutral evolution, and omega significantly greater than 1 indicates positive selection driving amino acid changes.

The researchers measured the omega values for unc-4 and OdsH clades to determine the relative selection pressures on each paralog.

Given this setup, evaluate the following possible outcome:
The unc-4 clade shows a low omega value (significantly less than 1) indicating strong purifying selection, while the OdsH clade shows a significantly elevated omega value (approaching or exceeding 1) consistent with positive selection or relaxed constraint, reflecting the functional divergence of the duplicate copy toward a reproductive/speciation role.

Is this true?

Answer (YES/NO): NO